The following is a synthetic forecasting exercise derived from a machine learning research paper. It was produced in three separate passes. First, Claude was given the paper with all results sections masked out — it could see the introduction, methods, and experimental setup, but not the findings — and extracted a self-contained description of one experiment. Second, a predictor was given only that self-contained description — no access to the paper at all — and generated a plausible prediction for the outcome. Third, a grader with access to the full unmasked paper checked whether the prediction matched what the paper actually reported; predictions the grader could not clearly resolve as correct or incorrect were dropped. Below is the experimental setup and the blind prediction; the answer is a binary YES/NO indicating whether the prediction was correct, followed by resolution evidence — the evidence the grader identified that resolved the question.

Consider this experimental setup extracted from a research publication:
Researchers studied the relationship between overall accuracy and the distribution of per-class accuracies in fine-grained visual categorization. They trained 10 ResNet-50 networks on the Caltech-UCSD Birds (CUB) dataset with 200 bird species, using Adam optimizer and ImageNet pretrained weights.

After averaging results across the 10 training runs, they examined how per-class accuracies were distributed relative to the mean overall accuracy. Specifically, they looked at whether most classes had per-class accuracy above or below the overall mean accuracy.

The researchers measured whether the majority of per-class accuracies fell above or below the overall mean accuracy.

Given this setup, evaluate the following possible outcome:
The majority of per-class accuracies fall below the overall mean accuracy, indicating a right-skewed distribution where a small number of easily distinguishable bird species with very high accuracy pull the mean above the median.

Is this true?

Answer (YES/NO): NO